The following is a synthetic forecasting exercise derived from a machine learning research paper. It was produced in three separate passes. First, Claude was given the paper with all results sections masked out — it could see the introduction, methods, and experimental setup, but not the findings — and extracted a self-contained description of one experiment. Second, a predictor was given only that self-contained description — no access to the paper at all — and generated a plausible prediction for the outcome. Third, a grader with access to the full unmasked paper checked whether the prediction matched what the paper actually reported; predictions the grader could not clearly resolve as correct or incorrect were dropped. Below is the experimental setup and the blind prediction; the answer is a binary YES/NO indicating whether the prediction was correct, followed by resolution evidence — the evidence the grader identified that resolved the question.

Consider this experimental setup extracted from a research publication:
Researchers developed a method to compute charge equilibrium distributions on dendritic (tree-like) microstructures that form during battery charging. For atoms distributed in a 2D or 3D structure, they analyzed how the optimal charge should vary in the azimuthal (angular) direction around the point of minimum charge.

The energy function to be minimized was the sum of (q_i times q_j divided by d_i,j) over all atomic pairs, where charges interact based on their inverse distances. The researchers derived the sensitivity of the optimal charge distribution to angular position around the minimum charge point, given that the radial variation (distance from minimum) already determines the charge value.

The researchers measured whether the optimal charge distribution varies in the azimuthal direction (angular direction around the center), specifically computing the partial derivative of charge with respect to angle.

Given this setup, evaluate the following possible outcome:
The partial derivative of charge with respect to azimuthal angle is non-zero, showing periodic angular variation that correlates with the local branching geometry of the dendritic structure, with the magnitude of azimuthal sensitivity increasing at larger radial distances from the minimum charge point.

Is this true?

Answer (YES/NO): NO